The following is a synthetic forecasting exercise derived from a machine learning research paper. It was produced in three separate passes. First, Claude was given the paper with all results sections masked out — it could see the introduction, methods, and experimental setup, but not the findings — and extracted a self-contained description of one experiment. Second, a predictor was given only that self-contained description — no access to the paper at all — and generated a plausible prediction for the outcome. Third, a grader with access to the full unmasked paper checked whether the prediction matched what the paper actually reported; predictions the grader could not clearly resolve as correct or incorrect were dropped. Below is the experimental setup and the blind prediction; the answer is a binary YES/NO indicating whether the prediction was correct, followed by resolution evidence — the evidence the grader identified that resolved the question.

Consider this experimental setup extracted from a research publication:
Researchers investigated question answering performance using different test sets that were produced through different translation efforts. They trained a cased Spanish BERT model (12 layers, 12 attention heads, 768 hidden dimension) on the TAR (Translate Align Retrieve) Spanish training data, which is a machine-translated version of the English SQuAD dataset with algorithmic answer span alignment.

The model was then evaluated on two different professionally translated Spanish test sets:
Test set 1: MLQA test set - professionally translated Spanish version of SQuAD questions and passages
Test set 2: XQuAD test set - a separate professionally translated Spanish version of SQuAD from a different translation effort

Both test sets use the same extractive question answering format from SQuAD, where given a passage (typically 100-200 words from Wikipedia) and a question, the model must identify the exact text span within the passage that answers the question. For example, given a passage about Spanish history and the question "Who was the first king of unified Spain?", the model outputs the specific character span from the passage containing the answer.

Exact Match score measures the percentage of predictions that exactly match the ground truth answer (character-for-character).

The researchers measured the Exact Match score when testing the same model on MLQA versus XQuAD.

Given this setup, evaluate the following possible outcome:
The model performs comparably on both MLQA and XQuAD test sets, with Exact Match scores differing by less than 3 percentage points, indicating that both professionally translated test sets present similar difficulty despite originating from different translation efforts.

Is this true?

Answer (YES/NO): NO